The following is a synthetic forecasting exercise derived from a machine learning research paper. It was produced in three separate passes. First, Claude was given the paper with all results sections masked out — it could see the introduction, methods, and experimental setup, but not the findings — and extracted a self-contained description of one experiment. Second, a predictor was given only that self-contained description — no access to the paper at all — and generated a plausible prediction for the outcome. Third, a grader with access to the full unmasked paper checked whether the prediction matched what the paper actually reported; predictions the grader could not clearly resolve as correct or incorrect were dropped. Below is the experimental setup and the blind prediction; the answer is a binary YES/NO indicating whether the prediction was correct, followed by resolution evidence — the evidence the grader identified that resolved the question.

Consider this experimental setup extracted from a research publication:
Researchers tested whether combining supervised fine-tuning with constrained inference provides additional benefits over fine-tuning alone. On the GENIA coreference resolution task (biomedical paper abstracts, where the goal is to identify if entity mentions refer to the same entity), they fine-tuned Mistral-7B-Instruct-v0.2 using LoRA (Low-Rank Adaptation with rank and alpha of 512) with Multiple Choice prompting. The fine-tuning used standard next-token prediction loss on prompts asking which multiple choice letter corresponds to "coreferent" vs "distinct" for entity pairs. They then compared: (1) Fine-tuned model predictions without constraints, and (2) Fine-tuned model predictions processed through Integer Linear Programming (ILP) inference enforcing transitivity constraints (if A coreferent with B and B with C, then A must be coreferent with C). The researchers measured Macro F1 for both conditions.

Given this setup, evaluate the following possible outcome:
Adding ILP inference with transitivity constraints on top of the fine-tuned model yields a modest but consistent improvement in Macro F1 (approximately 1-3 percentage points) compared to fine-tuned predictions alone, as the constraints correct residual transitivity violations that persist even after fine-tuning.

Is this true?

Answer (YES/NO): NO